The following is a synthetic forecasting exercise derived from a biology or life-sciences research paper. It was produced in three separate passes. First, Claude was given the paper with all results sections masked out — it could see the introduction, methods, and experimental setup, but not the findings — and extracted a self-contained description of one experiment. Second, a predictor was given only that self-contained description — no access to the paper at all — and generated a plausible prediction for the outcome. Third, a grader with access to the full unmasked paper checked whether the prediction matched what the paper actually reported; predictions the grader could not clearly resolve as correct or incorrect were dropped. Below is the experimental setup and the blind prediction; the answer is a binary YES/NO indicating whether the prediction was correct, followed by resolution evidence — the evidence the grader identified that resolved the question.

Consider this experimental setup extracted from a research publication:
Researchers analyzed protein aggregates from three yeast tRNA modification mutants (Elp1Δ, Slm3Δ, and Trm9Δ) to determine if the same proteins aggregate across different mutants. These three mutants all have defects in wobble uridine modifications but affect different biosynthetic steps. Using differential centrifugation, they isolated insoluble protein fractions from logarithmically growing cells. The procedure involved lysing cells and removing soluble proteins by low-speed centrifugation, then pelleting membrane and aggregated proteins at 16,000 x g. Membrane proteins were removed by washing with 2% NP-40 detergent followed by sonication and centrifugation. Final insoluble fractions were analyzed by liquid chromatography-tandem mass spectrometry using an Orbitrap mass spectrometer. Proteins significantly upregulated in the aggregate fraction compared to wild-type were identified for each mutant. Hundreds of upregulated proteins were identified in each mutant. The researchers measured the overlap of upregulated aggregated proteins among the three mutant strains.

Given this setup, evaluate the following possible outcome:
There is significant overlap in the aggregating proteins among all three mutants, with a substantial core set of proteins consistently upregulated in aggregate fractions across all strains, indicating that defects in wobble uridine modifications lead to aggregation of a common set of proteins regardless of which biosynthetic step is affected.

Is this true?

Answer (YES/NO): YES